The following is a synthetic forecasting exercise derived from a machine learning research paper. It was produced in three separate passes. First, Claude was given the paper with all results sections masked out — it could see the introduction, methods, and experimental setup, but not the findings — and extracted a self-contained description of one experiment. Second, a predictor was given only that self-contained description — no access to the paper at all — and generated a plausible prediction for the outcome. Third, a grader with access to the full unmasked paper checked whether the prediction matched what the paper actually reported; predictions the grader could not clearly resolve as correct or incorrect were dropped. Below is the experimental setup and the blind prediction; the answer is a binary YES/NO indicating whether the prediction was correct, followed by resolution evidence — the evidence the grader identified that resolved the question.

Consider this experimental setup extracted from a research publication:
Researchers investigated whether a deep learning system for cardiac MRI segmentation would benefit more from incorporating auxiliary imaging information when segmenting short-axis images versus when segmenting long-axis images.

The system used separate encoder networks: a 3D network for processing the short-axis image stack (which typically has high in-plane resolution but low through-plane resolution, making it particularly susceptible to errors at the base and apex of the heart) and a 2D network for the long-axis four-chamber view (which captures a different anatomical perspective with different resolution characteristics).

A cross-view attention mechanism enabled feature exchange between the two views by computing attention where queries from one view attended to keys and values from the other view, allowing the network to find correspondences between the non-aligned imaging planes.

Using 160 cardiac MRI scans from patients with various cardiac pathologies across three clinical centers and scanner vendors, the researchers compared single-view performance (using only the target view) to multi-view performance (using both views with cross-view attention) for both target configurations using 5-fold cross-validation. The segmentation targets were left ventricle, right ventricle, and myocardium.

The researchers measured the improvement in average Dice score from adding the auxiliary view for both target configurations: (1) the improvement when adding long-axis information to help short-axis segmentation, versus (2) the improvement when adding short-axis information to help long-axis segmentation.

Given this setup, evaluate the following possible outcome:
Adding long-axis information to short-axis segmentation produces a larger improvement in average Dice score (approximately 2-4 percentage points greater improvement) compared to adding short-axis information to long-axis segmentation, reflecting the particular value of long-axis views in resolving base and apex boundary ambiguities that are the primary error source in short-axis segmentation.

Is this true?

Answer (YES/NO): NO